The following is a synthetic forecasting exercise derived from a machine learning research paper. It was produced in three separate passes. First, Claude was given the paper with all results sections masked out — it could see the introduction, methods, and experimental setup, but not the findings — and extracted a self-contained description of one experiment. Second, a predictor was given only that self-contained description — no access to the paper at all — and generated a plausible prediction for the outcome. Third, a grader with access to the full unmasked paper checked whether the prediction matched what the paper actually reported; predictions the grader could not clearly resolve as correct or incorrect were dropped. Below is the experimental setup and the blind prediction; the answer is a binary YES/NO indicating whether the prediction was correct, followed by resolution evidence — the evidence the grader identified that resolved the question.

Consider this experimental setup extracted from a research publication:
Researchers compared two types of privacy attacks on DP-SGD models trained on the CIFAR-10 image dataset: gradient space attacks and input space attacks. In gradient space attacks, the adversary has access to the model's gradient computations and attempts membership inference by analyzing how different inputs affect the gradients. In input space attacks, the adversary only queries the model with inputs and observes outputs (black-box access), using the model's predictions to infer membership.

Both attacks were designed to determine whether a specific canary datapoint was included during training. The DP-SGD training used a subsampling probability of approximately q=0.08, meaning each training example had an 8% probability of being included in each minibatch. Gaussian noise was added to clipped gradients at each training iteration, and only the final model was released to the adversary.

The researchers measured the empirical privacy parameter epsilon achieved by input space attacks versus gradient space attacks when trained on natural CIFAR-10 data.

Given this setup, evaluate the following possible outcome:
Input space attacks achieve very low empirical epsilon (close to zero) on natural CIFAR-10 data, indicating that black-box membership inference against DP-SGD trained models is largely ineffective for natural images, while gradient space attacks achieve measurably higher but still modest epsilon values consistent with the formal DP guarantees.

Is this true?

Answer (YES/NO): NO